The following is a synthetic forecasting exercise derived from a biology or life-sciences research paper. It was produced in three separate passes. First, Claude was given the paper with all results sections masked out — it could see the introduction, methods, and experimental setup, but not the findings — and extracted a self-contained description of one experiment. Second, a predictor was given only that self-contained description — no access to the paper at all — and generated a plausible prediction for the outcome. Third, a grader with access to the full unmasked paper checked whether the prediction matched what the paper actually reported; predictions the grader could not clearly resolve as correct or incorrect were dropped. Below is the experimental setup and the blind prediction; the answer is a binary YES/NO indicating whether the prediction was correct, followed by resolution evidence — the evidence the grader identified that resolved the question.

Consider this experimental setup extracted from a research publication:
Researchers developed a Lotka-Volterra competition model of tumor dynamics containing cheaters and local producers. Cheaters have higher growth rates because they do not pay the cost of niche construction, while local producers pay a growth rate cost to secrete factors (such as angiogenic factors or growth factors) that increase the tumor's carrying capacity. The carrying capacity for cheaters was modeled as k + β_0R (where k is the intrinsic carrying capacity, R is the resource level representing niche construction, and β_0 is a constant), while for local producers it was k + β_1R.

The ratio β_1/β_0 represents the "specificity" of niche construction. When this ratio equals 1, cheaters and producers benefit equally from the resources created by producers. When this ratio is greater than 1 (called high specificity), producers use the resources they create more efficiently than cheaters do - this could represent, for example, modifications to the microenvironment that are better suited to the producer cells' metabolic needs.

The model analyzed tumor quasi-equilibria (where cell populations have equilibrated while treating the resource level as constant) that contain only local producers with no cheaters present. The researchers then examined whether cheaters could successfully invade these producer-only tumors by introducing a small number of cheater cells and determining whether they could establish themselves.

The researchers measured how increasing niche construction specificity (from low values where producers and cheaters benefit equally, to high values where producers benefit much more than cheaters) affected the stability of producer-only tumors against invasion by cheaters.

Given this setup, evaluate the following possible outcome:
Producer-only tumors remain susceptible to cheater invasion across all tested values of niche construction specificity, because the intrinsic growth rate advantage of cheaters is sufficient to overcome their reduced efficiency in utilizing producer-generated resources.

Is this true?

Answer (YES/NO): NO